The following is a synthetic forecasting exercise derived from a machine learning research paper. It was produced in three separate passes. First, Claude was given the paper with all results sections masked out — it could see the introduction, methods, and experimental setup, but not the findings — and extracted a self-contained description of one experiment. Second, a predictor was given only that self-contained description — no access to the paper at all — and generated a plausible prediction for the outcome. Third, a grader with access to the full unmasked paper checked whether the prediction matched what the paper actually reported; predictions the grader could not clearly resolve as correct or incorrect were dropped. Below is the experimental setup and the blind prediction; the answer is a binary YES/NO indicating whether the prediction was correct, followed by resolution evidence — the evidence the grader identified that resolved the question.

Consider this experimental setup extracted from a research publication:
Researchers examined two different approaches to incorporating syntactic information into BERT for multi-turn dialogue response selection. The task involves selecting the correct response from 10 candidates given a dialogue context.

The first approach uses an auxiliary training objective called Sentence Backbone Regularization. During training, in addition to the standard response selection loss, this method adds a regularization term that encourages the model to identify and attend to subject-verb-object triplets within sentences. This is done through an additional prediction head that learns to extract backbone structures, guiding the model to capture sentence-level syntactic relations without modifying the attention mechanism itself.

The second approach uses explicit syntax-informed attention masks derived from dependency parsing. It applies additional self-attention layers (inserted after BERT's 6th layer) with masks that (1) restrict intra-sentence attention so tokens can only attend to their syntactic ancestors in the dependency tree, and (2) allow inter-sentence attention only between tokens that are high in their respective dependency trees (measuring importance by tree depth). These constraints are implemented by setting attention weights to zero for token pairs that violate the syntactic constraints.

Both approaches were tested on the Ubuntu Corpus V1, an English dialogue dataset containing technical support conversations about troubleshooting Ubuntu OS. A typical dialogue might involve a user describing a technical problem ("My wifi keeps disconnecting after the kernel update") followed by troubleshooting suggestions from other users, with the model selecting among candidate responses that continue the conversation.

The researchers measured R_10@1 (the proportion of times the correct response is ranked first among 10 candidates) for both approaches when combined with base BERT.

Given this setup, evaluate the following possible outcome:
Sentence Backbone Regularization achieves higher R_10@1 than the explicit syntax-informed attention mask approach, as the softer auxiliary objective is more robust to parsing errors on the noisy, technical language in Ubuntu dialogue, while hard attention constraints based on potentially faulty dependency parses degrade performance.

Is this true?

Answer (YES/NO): YES